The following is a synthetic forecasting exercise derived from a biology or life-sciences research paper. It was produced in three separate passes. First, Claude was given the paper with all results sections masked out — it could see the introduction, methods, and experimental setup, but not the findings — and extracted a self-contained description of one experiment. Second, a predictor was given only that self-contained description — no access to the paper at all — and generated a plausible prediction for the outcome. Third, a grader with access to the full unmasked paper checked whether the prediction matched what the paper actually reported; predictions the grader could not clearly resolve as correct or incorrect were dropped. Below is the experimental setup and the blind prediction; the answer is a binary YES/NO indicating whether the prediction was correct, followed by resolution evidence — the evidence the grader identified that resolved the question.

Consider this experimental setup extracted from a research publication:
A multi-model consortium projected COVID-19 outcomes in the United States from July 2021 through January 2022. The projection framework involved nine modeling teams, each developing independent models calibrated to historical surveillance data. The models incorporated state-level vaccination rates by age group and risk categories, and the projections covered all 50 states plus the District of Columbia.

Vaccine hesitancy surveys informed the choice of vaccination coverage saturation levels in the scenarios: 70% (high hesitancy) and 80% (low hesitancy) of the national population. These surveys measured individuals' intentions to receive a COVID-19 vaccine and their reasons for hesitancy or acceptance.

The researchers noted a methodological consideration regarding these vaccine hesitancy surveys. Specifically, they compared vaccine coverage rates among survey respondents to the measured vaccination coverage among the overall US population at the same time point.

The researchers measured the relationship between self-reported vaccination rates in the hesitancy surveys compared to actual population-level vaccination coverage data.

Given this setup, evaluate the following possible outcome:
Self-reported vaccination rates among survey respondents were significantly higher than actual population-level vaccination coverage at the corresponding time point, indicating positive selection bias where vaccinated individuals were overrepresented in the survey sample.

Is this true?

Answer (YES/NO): YES